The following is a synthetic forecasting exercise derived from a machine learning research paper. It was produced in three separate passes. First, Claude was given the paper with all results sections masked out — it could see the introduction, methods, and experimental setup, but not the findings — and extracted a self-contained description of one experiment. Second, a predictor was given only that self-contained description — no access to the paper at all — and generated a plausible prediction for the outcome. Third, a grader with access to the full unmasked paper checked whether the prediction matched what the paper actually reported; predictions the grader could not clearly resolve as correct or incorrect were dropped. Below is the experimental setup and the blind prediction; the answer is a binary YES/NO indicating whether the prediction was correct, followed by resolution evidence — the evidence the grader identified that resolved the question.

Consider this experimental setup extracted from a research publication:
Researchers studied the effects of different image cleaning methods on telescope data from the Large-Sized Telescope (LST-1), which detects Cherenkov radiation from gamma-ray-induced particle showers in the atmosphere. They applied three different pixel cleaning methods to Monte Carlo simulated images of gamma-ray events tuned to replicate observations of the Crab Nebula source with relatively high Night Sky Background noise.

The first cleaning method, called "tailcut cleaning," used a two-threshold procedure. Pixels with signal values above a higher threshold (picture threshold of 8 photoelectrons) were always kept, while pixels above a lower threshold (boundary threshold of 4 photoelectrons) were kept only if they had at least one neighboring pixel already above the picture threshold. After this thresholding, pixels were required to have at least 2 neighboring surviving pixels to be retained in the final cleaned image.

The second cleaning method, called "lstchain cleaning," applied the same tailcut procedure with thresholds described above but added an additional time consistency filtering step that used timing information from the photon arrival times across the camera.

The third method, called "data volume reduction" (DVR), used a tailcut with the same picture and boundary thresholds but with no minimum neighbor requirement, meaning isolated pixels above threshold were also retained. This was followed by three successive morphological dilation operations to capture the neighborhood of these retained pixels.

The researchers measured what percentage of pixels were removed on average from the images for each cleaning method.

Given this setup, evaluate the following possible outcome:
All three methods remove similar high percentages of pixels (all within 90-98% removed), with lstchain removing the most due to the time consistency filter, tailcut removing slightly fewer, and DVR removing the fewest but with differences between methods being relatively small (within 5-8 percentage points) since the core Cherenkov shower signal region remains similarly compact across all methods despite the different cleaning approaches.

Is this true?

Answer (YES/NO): NO